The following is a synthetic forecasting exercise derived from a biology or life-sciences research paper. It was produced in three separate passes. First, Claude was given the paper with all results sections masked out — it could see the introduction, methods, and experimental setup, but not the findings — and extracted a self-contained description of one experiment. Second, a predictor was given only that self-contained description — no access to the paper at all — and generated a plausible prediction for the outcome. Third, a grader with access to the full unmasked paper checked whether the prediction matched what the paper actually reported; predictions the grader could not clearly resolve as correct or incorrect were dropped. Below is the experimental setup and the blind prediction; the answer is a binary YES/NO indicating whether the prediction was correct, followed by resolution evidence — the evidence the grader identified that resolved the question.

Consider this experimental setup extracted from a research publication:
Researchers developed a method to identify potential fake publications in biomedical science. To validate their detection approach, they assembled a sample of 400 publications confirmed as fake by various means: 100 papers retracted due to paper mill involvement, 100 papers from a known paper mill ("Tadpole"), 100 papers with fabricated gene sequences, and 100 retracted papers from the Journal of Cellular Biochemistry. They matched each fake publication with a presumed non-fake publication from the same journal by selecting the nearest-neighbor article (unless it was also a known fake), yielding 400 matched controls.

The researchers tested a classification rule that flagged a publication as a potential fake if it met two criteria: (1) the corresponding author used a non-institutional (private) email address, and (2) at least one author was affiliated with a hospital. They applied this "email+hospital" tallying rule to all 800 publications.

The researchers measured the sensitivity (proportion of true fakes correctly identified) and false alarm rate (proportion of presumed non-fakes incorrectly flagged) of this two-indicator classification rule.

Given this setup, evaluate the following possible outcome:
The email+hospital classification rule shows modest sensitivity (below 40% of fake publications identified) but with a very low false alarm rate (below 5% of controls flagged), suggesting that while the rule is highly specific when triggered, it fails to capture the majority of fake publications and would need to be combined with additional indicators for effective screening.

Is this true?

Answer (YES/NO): NO